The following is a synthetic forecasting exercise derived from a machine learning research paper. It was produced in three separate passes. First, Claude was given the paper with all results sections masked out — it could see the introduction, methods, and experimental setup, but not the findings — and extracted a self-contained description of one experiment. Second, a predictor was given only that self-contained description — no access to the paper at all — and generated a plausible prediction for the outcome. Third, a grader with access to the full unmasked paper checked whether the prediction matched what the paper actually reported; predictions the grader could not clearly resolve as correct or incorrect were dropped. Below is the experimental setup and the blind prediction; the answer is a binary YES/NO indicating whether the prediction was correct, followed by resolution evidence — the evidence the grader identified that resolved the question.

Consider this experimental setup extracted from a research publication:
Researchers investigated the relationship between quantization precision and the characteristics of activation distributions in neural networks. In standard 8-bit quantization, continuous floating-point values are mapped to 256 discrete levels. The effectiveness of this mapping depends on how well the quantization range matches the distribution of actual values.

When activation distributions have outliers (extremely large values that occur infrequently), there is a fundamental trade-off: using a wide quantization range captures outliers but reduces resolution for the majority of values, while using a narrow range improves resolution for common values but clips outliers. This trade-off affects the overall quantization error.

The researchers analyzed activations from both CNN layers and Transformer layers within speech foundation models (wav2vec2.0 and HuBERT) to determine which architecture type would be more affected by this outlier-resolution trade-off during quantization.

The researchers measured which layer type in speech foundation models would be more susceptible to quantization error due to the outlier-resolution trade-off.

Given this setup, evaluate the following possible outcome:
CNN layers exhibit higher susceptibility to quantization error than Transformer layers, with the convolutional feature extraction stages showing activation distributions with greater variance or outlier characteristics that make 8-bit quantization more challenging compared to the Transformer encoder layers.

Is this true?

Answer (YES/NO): YES